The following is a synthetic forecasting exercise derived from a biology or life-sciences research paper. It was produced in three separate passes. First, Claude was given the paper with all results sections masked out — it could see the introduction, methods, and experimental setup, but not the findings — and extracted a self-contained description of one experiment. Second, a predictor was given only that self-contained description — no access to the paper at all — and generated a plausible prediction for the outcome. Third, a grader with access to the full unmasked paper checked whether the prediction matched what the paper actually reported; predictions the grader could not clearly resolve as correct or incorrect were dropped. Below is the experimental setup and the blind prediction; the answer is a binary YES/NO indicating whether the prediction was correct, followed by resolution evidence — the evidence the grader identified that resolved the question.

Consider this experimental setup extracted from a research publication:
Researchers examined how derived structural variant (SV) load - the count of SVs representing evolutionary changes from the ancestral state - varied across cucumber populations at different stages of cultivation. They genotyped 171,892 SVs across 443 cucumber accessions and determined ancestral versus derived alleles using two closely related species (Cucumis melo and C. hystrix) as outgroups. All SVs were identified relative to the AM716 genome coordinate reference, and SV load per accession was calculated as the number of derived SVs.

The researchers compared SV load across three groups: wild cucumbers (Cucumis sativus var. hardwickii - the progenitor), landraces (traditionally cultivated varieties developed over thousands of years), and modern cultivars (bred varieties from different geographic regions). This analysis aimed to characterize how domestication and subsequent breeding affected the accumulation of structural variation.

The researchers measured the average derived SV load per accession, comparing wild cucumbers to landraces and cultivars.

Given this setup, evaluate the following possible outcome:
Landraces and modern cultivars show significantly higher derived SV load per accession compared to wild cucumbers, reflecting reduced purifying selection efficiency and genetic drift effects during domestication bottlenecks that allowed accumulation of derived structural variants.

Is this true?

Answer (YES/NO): NO